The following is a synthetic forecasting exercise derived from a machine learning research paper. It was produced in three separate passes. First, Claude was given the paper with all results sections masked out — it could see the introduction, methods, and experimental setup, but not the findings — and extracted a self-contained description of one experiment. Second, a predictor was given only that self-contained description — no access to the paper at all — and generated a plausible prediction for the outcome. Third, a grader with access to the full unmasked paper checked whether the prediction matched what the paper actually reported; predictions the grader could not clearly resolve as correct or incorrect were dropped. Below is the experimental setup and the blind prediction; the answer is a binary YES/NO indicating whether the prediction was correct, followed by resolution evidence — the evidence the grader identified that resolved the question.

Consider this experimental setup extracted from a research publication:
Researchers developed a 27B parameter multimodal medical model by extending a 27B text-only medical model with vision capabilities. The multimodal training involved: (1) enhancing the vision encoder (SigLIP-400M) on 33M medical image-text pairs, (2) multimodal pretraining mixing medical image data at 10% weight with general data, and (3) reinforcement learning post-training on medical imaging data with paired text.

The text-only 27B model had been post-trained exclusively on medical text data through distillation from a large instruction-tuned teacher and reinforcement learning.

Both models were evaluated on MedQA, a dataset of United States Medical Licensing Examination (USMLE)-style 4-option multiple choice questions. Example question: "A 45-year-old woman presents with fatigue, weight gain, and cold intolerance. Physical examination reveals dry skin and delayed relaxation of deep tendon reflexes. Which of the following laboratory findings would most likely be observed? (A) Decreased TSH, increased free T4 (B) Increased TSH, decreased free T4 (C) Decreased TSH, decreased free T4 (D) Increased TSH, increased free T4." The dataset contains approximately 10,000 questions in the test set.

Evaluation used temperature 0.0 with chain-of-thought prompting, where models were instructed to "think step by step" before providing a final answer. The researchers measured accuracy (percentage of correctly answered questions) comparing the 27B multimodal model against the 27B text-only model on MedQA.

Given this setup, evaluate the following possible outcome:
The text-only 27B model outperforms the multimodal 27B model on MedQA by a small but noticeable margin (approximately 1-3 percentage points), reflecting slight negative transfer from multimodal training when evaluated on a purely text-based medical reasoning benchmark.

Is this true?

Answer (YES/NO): YES